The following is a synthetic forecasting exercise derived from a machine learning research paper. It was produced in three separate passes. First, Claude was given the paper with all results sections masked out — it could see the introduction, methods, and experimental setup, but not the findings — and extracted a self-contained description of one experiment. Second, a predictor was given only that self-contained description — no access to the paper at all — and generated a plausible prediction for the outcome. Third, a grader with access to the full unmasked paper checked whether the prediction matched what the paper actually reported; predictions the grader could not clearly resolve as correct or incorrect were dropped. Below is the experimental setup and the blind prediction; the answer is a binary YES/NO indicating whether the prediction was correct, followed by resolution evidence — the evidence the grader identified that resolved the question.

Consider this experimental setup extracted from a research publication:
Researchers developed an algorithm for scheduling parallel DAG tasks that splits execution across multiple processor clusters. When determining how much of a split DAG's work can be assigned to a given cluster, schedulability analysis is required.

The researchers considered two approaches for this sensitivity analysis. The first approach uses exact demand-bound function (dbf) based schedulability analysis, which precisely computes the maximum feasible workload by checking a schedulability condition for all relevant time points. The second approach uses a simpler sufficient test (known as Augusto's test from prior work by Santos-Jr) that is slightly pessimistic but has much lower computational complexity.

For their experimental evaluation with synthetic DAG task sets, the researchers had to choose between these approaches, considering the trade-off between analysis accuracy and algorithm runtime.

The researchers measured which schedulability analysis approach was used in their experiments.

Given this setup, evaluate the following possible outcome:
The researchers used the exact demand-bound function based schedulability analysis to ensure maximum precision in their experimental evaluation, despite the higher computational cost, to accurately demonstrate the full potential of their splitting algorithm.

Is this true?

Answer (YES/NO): NO